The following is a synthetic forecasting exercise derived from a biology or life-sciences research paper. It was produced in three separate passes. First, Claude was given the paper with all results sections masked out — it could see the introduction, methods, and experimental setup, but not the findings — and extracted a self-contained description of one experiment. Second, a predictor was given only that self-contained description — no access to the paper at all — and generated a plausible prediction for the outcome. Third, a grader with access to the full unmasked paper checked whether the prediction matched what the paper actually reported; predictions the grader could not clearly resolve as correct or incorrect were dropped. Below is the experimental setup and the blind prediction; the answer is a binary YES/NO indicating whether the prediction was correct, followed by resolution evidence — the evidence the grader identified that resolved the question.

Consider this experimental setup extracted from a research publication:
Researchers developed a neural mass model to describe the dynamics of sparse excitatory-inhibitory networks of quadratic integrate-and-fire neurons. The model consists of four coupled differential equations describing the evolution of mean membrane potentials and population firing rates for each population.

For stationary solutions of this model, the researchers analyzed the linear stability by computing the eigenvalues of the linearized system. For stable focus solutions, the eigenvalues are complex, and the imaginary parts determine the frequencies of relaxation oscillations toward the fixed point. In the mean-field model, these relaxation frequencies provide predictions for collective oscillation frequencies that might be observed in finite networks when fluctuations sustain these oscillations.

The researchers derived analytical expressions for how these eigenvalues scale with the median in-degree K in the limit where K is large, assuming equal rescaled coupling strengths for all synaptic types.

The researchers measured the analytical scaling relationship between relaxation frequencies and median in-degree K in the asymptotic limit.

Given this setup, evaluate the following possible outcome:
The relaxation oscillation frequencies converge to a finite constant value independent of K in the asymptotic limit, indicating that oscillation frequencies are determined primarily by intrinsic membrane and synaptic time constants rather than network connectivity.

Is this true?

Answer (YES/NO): NO